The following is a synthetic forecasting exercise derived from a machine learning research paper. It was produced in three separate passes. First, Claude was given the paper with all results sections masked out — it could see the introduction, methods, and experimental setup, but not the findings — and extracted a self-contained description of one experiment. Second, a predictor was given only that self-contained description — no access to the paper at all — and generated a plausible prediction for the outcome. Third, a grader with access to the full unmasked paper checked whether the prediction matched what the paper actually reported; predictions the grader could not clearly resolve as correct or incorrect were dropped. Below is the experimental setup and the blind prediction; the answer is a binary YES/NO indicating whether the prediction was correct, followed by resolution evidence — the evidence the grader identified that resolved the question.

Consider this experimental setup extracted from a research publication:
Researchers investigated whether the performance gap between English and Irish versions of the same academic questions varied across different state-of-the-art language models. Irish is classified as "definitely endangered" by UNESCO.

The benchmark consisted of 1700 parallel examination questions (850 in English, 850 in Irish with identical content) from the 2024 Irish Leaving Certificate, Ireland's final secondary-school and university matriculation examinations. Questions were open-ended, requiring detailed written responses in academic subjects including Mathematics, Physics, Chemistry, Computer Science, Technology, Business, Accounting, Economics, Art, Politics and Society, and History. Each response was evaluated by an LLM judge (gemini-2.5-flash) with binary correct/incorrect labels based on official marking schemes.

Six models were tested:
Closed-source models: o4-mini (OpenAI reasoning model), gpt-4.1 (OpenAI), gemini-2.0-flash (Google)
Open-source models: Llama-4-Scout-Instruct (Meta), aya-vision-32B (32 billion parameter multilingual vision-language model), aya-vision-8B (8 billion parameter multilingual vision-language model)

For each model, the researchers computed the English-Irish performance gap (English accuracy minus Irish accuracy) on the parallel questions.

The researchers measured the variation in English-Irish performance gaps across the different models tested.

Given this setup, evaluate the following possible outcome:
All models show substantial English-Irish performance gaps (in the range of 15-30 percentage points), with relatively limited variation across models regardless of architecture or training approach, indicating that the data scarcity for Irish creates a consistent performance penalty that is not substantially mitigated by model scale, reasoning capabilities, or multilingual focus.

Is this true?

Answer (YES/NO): NO